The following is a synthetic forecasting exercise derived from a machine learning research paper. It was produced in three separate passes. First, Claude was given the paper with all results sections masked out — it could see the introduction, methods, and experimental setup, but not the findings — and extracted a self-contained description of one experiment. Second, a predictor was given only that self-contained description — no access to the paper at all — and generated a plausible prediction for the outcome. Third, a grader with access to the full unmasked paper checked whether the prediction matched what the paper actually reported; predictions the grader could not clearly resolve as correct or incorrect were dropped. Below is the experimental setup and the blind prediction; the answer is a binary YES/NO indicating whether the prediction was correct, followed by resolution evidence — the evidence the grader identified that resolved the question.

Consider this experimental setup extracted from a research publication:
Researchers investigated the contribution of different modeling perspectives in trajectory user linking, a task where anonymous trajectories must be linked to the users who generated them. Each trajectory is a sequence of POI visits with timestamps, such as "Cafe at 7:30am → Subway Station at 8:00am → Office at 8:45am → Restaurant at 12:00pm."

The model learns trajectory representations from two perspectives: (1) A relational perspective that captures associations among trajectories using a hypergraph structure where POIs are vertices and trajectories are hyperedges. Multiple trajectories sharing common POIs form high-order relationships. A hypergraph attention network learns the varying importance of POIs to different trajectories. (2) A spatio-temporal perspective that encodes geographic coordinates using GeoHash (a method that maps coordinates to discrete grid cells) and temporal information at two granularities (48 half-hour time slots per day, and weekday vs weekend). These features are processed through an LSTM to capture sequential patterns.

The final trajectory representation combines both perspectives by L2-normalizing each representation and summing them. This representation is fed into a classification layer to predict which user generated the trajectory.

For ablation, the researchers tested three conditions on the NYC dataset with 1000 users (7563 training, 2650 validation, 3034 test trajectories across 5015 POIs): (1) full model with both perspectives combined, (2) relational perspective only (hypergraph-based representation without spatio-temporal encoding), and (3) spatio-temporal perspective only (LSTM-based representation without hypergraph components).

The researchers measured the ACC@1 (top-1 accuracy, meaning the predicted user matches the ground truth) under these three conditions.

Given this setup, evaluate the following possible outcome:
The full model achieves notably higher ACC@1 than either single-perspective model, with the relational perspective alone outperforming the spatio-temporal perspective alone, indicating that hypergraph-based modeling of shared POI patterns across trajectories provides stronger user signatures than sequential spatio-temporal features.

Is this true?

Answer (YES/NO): NO